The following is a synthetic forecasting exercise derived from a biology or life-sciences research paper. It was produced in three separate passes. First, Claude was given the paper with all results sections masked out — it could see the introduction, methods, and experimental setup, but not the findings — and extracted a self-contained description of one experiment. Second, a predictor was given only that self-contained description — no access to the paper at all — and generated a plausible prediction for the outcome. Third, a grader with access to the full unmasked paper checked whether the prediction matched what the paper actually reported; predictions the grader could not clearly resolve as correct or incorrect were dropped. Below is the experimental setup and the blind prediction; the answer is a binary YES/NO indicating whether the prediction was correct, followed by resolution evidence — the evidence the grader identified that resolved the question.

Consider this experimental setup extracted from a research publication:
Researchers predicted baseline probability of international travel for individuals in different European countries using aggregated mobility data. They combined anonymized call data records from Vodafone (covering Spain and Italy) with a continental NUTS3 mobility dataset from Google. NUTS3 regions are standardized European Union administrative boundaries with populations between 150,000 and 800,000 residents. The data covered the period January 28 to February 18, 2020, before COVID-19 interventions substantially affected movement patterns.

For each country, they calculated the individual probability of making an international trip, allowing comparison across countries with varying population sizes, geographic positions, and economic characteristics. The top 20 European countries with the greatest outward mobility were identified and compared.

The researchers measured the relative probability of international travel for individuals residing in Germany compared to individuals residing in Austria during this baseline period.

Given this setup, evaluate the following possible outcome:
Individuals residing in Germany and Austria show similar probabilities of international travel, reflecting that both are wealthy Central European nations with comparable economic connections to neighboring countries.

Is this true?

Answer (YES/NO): NO